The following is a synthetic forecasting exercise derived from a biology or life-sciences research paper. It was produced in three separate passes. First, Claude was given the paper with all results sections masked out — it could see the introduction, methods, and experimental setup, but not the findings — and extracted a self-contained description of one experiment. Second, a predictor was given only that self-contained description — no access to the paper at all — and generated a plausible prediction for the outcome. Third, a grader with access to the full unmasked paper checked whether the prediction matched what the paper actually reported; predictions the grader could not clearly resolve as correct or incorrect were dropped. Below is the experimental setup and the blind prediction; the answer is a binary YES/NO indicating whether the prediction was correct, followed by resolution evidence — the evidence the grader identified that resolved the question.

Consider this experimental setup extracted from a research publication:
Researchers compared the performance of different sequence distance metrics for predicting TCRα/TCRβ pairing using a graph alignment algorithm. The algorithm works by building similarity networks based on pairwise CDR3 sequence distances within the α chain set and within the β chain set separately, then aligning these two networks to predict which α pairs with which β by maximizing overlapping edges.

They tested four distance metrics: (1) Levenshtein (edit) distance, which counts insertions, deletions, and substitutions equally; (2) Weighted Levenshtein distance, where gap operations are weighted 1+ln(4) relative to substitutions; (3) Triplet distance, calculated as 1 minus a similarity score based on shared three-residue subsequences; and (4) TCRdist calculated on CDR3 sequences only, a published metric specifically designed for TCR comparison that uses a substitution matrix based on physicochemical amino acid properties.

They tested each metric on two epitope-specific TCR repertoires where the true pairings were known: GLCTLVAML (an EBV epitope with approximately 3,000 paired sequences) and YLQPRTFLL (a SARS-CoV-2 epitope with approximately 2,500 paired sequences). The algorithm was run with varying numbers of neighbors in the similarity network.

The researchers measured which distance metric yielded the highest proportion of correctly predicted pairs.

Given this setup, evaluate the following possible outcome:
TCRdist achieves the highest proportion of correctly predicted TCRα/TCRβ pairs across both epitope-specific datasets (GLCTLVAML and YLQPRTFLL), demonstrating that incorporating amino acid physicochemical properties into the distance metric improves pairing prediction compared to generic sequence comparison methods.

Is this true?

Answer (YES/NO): NO